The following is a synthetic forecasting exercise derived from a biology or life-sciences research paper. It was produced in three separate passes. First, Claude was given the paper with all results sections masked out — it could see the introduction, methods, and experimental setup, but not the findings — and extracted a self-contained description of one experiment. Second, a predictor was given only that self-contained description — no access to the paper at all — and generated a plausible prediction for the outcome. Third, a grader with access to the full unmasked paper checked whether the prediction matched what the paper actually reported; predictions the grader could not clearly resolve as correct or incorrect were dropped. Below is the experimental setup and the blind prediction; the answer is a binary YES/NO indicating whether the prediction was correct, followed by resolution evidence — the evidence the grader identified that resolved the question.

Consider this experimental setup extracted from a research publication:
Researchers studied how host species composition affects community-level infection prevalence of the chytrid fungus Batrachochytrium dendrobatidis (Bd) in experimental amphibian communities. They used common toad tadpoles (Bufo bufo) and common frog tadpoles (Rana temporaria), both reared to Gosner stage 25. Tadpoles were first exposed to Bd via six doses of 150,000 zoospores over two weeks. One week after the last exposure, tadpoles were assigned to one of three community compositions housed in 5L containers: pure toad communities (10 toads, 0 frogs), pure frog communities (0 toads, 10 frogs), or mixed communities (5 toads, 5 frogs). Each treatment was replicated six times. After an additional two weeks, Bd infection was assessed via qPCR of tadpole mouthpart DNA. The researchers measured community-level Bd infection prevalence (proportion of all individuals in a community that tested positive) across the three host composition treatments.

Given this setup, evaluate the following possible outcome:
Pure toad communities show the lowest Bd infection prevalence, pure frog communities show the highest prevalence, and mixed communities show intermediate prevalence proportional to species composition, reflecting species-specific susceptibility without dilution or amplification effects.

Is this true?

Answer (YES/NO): NO